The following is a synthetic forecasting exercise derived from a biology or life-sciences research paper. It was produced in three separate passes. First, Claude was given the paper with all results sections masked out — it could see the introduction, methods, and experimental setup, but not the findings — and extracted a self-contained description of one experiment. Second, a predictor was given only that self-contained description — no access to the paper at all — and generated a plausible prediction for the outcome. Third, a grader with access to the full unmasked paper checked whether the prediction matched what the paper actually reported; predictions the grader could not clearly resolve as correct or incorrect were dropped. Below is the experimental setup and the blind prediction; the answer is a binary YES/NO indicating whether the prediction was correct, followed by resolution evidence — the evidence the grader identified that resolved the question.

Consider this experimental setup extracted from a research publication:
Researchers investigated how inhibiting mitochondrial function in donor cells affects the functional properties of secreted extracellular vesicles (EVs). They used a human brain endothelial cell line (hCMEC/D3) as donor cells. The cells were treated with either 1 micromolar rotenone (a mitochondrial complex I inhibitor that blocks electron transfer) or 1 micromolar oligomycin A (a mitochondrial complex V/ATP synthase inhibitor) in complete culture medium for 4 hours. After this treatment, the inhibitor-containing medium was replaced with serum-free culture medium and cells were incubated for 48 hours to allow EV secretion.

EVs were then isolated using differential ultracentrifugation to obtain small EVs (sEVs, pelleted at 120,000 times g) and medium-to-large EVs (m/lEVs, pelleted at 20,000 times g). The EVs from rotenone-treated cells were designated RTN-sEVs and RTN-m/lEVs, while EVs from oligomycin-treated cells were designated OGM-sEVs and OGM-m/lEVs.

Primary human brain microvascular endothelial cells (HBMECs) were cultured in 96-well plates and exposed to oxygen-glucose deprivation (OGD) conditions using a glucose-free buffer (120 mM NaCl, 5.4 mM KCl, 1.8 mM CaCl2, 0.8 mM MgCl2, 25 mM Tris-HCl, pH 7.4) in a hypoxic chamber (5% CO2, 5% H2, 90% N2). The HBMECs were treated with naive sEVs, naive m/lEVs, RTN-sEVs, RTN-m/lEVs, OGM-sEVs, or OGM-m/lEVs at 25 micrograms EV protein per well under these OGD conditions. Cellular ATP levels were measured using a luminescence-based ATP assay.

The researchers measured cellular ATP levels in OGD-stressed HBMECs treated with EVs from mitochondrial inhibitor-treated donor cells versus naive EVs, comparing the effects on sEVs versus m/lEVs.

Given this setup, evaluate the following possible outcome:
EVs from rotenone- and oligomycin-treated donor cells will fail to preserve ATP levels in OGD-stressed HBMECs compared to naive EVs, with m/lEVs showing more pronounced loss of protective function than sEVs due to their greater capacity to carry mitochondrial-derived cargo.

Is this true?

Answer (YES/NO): YES